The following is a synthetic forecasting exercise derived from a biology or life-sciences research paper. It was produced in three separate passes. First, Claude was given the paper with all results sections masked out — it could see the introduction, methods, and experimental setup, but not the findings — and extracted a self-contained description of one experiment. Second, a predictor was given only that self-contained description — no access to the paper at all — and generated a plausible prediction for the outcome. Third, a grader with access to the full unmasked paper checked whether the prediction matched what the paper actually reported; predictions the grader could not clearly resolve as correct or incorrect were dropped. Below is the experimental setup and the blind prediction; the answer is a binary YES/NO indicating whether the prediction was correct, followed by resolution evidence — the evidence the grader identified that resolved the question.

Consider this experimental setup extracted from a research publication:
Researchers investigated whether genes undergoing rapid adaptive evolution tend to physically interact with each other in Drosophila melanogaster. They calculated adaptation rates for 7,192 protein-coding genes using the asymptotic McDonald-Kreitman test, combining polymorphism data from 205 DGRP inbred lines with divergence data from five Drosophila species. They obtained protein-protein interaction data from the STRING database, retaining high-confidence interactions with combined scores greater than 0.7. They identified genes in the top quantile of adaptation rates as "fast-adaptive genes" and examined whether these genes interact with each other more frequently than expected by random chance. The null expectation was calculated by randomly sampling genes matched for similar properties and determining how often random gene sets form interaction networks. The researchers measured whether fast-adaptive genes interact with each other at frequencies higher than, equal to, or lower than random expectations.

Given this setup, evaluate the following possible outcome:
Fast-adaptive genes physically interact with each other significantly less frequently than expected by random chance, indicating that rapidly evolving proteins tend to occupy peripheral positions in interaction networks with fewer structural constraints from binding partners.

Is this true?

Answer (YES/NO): NO